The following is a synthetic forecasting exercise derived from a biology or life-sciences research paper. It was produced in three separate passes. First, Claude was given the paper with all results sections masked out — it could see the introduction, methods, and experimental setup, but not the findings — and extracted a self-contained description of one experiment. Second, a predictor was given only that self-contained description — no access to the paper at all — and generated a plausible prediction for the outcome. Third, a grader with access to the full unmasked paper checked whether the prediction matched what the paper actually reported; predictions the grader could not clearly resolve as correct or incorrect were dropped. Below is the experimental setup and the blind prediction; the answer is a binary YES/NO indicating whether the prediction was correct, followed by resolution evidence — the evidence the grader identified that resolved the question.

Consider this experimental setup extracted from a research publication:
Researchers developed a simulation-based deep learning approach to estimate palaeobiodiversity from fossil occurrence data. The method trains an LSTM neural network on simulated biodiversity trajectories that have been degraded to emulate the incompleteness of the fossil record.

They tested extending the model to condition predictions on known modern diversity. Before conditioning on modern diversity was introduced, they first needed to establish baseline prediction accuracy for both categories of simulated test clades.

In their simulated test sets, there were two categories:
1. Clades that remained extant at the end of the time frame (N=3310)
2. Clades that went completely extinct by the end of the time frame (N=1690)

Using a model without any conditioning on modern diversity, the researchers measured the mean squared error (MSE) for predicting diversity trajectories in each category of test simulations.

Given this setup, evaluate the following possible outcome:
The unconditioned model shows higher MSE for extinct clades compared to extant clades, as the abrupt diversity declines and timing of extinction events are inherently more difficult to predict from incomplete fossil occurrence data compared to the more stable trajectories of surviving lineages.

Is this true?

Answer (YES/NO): NO